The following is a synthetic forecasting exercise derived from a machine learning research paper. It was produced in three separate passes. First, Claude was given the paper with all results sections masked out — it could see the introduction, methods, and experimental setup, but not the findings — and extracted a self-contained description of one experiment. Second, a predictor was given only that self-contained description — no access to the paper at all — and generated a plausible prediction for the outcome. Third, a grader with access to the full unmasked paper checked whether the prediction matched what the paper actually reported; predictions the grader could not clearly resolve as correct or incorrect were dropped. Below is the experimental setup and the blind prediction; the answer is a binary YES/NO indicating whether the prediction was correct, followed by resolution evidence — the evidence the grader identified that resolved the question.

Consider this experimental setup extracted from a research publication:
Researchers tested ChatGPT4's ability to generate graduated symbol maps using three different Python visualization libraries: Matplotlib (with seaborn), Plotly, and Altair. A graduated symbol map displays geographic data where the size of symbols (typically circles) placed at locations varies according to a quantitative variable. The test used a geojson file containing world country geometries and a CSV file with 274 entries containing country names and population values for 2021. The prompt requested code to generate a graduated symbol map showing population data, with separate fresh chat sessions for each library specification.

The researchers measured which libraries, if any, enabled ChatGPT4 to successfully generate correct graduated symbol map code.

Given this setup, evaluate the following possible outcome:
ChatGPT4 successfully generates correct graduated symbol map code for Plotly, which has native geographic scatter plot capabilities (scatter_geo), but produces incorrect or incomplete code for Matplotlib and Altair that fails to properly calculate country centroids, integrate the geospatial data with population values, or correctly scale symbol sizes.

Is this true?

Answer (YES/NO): NO